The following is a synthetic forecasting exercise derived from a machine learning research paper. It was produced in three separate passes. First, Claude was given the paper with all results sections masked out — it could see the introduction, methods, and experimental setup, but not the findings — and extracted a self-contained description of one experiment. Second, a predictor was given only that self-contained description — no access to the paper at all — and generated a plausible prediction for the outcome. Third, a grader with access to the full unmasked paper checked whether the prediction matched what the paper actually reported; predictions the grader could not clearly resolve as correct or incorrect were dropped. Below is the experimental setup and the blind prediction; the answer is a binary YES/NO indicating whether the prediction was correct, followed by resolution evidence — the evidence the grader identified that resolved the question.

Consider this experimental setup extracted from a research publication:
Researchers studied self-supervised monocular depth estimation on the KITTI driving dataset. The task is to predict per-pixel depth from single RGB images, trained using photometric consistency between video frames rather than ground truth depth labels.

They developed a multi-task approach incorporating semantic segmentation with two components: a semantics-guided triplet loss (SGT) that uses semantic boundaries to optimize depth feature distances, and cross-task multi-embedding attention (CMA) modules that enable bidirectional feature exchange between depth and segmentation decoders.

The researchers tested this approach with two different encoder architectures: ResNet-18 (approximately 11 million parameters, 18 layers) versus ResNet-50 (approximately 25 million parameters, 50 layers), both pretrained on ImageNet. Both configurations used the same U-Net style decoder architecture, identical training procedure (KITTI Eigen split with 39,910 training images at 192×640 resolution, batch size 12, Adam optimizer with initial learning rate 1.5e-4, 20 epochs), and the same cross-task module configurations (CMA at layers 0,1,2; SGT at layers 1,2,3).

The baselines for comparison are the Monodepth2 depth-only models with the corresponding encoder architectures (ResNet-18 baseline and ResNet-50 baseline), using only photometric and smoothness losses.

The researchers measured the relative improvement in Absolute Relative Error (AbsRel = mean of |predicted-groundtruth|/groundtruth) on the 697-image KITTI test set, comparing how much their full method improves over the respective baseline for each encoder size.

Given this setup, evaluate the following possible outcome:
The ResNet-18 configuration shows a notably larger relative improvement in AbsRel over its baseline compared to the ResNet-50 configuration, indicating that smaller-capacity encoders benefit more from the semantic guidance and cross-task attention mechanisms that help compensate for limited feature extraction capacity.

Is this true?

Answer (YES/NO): NO